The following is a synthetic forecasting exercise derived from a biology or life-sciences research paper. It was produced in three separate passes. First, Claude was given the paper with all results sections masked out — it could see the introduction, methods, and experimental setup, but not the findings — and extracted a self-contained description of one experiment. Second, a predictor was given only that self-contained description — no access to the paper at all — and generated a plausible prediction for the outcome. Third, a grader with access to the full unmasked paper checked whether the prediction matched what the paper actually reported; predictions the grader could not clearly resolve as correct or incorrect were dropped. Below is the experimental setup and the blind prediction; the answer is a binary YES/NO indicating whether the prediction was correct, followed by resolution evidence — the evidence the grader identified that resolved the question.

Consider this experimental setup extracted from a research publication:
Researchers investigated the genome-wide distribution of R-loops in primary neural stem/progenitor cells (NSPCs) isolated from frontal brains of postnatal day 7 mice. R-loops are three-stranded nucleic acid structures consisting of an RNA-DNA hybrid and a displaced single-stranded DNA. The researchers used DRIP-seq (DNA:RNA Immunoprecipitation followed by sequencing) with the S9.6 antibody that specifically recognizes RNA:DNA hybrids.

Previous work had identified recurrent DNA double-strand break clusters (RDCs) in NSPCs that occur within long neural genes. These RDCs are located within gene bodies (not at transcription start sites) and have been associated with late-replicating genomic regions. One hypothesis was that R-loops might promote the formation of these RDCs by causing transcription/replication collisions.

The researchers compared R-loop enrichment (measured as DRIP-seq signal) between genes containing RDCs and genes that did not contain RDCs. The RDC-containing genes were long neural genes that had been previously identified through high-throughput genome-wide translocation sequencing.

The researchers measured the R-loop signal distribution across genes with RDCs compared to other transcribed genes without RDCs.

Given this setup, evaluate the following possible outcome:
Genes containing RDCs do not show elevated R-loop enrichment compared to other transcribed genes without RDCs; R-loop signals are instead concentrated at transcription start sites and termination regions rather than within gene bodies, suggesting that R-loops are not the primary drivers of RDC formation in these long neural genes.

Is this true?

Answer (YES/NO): YES